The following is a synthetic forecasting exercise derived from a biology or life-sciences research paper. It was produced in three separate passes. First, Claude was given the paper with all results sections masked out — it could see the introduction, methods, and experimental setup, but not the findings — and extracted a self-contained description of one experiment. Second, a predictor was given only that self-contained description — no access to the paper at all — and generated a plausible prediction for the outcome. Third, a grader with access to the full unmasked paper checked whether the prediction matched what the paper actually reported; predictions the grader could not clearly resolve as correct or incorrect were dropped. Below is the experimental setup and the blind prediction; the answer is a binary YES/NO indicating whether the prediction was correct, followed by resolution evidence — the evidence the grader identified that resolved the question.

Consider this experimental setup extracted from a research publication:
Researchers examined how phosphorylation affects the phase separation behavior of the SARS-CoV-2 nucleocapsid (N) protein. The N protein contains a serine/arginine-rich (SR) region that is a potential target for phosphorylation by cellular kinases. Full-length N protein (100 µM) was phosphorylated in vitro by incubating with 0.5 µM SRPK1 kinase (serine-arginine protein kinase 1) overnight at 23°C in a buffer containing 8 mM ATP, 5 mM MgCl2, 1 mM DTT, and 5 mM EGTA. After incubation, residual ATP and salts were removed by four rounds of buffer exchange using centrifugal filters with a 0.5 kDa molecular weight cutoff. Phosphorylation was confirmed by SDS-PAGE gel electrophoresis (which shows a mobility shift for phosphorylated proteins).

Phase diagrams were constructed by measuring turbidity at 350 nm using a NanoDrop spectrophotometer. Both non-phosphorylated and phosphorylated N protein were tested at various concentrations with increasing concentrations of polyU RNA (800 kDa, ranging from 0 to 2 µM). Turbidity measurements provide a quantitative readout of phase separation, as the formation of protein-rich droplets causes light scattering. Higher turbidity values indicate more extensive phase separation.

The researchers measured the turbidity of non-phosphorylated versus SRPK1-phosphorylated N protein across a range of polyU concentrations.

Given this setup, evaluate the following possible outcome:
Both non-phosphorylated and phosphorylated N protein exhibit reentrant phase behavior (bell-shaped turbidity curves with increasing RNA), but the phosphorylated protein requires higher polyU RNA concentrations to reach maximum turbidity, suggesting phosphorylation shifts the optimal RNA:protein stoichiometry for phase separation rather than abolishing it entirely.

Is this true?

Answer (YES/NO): NO